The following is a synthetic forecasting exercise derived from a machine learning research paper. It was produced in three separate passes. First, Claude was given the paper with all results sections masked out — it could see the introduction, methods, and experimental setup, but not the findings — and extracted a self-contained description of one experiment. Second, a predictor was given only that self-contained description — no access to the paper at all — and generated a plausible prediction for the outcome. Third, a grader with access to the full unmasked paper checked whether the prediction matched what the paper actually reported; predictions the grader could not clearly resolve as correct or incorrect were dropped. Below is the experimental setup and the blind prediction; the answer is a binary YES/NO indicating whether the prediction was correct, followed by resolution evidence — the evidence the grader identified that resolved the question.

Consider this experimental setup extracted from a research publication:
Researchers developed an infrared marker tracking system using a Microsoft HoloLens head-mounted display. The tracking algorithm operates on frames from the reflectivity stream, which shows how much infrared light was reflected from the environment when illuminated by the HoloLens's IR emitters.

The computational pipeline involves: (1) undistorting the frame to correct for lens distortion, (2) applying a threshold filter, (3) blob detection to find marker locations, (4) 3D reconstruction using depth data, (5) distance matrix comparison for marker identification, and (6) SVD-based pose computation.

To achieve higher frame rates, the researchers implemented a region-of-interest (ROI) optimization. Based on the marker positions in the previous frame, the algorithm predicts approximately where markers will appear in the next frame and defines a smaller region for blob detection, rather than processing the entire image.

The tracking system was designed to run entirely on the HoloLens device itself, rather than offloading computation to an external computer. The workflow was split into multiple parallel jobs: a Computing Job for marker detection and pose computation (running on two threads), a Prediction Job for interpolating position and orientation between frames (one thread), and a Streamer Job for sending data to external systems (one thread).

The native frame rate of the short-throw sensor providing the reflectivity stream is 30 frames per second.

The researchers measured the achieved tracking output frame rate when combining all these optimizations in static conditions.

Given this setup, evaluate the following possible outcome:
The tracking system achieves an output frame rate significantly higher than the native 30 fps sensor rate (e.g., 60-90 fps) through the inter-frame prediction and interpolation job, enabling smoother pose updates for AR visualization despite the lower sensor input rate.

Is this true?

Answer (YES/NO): NO